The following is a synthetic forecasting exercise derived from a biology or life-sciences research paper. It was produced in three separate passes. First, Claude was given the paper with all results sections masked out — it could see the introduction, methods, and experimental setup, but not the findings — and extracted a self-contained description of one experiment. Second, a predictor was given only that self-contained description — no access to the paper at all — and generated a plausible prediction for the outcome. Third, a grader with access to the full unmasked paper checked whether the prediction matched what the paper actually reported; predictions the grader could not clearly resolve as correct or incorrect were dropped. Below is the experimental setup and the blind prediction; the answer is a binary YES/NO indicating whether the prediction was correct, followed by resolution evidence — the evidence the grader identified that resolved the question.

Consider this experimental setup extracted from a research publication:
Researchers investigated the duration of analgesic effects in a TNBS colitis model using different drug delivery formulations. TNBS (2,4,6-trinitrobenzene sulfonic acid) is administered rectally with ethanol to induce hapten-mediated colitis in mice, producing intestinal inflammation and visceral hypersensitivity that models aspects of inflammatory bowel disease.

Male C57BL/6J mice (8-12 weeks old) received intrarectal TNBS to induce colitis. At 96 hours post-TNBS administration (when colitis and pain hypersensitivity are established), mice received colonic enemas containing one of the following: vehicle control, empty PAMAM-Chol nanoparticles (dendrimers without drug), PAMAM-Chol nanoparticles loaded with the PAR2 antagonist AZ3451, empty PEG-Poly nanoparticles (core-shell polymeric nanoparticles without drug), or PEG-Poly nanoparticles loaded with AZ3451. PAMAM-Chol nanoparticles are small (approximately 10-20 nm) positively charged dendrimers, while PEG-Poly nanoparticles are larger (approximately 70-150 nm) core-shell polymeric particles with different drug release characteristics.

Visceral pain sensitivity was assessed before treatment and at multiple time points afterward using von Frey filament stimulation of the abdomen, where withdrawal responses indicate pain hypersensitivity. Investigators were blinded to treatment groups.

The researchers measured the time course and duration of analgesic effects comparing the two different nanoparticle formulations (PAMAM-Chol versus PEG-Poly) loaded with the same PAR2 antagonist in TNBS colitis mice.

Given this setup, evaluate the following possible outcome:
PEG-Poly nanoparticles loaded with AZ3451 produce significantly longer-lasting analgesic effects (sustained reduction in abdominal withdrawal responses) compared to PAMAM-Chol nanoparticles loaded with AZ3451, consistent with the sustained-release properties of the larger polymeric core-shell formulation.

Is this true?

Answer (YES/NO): NO